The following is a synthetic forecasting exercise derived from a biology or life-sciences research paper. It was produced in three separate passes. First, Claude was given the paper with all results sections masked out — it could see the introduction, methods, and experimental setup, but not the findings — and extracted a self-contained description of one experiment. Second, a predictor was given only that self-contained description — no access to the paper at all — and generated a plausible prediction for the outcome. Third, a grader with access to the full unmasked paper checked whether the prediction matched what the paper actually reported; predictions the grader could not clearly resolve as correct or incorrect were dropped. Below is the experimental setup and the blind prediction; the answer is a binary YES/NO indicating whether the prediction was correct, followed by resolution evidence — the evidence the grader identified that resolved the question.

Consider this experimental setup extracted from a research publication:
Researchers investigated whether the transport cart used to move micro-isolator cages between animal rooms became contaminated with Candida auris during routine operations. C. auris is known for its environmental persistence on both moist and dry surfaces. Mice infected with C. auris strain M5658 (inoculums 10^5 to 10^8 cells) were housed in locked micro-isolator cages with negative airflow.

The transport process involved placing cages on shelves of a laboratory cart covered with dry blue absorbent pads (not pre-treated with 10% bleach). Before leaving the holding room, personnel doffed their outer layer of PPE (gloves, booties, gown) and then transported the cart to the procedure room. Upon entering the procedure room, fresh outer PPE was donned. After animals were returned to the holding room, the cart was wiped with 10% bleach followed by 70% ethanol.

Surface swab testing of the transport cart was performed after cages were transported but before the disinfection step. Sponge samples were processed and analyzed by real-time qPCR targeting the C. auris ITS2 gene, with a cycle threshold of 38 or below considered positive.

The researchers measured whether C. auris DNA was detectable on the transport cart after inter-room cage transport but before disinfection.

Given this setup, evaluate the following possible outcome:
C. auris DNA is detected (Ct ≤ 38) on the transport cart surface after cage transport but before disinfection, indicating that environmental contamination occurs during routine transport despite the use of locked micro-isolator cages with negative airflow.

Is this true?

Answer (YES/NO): NO